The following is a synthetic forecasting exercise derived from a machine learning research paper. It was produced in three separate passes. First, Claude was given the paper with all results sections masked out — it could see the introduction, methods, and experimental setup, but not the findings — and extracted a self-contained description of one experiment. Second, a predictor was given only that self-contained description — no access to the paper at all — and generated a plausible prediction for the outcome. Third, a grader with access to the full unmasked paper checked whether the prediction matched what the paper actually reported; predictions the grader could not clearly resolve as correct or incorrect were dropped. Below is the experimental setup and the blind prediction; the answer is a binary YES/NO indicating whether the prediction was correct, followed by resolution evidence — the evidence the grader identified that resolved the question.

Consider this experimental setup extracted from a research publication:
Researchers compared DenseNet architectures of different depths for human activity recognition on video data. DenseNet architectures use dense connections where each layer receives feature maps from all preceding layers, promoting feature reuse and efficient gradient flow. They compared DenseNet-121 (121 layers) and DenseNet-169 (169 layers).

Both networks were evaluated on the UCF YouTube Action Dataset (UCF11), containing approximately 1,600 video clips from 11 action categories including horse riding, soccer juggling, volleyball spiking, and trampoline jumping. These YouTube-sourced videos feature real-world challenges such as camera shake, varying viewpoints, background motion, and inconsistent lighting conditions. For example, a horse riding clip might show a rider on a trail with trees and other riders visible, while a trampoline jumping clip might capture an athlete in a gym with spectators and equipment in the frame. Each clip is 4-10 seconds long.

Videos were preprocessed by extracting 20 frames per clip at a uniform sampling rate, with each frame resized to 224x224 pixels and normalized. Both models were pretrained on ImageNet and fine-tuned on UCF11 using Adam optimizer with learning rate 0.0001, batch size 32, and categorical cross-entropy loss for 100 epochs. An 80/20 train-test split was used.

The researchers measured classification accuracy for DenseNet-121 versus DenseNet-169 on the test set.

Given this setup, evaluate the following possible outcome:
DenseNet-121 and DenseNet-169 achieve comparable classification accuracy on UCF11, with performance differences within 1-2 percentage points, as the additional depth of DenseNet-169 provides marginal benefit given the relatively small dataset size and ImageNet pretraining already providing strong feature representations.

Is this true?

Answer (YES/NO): YES